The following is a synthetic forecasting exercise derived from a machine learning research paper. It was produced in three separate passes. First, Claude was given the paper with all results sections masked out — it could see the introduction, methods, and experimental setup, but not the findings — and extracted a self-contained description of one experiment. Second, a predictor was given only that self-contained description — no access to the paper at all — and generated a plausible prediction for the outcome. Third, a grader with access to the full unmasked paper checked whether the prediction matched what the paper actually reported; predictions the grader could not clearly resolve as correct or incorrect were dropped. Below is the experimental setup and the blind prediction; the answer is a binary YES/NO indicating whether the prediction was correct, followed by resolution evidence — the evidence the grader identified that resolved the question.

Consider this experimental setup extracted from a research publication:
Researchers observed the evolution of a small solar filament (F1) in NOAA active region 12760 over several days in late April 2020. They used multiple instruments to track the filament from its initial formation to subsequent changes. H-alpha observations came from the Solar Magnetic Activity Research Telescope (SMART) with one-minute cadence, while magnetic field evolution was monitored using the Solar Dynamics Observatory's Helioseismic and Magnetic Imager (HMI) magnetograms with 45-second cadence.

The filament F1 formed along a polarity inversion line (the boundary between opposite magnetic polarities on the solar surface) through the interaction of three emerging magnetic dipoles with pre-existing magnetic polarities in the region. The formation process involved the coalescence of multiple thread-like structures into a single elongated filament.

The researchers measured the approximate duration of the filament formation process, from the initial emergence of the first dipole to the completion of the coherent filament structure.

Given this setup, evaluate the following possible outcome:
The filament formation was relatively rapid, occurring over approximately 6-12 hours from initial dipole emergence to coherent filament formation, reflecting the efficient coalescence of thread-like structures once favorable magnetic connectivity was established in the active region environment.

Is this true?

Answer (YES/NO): NO